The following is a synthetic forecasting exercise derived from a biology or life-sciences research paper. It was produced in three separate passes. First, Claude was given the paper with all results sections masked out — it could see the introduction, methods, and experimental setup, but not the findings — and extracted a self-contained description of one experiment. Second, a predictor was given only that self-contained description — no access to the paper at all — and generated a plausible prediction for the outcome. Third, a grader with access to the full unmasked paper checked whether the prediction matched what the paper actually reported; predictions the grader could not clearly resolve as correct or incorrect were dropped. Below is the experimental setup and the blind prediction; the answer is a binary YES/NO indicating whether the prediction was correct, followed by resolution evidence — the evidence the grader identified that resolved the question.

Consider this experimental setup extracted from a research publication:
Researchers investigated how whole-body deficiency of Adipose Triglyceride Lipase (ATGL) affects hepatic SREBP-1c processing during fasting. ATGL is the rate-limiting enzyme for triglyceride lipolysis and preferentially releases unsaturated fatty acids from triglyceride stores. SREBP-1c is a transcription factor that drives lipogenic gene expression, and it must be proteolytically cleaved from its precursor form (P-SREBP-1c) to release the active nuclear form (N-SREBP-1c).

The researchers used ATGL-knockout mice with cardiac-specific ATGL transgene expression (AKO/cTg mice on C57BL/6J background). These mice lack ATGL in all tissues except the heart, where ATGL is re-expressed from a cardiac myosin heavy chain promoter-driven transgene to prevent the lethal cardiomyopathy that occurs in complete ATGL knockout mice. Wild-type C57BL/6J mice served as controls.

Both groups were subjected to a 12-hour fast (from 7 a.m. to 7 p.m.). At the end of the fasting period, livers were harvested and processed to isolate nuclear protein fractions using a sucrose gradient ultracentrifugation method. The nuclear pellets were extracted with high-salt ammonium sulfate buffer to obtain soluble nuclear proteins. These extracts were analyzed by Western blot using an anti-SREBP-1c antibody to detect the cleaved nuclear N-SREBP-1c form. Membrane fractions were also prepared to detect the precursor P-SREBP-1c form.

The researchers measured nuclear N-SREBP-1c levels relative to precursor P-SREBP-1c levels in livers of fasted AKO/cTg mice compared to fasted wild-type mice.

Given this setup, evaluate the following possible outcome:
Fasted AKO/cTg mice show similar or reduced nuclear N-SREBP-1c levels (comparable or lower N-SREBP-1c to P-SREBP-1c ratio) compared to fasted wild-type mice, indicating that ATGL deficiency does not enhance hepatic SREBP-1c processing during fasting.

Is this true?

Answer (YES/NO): YES